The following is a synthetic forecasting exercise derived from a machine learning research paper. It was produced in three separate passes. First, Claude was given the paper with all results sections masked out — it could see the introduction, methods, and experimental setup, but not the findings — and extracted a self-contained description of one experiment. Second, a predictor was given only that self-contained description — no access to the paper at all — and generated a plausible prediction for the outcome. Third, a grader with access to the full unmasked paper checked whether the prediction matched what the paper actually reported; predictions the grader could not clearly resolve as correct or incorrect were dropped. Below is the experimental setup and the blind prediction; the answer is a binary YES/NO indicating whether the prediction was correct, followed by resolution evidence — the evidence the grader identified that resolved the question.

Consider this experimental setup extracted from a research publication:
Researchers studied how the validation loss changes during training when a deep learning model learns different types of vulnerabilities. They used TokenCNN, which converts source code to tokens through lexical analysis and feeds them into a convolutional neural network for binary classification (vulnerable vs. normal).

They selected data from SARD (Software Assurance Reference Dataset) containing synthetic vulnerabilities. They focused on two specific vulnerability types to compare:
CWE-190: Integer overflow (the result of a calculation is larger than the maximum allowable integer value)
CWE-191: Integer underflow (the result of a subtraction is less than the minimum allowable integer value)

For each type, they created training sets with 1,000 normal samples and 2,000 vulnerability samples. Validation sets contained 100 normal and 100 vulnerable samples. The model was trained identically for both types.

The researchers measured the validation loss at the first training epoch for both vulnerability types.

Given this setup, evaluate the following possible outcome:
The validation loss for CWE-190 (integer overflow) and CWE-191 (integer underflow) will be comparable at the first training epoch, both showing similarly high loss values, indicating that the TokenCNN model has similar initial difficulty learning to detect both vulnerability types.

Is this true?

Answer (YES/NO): NO